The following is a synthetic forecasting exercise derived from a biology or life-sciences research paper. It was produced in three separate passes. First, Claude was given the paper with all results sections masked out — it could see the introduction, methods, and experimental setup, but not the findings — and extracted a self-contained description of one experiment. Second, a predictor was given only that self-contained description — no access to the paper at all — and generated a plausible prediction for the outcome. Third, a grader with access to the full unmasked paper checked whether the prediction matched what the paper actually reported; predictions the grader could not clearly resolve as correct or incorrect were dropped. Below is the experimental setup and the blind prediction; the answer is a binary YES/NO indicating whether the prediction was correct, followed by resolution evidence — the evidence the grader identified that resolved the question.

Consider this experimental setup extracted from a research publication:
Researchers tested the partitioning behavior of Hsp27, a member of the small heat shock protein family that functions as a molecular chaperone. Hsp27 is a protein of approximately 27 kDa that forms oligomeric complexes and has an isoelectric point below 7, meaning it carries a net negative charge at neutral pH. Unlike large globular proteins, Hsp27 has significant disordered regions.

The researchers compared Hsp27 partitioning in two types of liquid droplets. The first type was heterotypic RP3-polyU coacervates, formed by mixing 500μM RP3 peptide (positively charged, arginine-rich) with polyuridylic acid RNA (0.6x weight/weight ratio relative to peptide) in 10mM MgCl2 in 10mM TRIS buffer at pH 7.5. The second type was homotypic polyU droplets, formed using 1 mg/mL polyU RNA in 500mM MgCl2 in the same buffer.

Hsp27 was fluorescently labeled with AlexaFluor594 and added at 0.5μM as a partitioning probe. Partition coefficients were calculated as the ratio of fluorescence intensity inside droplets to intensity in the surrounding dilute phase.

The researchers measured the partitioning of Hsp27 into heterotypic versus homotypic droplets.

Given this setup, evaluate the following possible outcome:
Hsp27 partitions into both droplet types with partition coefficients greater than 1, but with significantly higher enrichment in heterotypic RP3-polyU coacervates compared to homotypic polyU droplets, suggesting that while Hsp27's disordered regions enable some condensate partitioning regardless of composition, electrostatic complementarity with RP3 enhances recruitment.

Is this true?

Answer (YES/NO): NO